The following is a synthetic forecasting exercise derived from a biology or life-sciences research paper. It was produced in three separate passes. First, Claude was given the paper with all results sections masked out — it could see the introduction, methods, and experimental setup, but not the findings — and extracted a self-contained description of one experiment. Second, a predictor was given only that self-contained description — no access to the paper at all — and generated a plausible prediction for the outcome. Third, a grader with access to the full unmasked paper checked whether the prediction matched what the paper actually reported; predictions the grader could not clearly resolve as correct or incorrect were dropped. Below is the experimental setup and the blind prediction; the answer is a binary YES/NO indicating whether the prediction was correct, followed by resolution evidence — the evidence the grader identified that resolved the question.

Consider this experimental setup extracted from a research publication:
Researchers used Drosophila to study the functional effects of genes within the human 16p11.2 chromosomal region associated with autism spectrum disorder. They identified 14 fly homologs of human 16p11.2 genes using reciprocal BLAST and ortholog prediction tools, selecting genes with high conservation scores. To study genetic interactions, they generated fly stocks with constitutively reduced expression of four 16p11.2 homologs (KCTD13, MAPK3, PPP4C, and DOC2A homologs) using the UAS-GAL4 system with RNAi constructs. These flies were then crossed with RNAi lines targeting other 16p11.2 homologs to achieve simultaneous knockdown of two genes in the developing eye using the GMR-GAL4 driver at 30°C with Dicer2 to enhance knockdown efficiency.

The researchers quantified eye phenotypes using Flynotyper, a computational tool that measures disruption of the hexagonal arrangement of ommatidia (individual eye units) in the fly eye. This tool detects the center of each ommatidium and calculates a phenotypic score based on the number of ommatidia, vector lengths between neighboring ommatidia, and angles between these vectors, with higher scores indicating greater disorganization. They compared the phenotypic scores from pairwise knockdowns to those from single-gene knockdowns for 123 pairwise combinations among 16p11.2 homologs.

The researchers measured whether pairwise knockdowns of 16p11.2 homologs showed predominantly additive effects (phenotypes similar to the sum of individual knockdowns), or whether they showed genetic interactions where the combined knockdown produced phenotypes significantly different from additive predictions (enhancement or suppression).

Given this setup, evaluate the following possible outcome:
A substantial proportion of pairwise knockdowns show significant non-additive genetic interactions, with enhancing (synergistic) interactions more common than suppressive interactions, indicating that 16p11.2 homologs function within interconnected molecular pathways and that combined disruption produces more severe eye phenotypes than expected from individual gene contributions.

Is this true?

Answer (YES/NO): NO